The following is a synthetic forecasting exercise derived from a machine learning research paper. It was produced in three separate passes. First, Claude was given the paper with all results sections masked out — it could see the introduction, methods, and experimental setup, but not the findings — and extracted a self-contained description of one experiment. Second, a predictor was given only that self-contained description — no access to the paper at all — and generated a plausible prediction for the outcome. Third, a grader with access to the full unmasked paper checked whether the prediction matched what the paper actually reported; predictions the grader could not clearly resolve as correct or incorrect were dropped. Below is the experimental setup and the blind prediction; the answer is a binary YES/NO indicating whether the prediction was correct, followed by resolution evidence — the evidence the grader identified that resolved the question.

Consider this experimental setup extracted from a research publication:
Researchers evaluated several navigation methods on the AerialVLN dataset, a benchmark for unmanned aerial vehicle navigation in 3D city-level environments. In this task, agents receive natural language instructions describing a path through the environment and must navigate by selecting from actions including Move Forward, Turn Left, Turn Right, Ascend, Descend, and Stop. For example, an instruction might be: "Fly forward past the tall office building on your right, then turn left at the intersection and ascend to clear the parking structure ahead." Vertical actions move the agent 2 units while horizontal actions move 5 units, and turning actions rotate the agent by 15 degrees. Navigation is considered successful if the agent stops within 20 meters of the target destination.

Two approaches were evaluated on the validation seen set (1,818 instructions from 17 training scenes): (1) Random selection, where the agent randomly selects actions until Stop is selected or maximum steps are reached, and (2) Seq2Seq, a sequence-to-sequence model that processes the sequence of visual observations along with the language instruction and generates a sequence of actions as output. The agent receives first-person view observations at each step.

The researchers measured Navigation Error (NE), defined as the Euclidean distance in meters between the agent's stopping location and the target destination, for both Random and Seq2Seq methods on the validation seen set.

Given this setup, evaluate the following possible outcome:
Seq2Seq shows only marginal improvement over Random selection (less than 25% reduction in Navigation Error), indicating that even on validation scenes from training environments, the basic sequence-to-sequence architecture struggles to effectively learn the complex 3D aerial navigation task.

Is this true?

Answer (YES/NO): NO